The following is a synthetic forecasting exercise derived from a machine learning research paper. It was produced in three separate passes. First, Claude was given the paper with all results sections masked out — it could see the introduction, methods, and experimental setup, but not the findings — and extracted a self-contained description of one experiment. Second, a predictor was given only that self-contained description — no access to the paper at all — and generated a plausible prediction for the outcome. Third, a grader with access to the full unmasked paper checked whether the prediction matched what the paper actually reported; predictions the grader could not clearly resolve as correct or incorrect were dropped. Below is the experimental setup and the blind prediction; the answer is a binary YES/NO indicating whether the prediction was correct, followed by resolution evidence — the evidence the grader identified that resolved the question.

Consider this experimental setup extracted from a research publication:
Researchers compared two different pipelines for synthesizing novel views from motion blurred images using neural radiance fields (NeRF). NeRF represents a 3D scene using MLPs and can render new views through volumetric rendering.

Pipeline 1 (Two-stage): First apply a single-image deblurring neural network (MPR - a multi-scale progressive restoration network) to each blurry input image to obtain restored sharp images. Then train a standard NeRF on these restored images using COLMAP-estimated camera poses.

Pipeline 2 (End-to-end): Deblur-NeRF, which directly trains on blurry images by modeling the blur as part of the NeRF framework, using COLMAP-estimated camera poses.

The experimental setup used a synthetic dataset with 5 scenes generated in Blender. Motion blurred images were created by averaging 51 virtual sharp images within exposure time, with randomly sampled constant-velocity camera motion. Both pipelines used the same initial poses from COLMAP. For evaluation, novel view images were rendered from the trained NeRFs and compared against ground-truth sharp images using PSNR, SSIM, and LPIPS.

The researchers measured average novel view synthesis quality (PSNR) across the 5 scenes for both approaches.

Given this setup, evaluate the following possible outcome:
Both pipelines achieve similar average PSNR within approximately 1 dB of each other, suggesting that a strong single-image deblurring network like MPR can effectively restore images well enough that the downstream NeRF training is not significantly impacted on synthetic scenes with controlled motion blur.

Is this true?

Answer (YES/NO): YES